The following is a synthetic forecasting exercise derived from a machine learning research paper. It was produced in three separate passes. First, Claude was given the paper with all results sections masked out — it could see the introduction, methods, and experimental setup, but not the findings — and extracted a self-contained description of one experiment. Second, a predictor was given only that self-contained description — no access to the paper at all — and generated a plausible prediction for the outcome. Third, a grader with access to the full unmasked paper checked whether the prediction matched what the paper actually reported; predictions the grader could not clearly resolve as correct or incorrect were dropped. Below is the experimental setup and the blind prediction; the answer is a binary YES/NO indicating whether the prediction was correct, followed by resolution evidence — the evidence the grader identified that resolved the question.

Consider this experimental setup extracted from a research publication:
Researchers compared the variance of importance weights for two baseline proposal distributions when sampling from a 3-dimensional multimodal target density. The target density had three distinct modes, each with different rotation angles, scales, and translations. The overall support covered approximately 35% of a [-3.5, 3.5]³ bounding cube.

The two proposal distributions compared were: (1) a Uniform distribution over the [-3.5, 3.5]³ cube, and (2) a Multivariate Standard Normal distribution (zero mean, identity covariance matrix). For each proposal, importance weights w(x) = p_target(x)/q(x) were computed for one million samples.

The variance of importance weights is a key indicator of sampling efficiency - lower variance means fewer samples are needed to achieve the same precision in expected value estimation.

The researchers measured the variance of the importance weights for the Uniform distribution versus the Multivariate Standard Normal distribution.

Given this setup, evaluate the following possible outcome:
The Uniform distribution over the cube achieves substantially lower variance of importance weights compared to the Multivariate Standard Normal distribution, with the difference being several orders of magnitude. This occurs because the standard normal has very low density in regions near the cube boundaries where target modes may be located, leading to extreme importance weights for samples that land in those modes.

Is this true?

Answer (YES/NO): NO